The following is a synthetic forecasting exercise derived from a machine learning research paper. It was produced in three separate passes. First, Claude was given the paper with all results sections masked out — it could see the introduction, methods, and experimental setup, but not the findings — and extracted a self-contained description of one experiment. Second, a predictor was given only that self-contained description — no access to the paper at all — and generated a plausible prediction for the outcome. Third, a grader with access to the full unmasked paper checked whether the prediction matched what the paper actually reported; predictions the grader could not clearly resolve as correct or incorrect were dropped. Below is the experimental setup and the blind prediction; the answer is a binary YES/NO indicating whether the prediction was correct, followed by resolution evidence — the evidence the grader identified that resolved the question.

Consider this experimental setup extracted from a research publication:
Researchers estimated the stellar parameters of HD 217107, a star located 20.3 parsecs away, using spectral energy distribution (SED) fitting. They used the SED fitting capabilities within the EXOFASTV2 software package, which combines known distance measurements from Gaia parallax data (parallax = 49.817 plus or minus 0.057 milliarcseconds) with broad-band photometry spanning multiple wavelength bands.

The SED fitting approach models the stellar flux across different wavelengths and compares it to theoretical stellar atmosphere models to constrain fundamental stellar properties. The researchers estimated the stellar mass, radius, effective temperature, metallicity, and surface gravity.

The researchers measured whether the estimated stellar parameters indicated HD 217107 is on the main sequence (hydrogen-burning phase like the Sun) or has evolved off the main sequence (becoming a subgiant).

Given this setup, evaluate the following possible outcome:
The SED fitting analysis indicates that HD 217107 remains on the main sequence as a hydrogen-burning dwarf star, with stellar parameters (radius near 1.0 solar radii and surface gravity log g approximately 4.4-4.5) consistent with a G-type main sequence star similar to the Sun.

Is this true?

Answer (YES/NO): NO